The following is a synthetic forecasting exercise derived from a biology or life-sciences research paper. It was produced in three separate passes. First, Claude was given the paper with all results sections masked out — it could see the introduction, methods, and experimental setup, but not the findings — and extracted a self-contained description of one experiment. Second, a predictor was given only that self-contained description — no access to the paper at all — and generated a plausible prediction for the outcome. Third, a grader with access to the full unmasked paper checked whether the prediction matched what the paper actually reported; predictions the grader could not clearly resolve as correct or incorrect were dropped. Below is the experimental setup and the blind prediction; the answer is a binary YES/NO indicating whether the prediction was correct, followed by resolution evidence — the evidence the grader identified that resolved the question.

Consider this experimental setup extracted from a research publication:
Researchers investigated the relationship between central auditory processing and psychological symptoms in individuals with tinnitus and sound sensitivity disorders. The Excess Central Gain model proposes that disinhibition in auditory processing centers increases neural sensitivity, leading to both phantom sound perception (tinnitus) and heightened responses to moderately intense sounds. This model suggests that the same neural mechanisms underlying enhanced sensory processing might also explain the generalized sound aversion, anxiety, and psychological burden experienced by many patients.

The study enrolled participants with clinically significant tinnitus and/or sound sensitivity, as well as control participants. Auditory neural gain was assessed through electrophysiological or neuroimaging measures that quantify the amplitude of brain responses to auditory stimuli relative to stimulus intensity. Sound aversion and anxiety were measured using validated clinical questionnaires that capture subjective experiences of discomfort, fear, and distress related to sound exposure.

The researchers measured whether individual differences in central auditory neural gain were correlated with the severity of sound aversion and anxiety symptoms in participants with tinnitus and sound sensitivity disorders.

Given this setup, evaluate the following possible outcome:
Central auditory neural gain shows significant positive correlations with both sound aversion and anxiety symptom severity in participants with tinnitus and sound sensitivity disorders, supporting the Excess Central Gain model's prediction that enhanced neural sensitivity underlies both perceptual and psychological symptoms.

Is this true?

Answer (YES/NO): NO